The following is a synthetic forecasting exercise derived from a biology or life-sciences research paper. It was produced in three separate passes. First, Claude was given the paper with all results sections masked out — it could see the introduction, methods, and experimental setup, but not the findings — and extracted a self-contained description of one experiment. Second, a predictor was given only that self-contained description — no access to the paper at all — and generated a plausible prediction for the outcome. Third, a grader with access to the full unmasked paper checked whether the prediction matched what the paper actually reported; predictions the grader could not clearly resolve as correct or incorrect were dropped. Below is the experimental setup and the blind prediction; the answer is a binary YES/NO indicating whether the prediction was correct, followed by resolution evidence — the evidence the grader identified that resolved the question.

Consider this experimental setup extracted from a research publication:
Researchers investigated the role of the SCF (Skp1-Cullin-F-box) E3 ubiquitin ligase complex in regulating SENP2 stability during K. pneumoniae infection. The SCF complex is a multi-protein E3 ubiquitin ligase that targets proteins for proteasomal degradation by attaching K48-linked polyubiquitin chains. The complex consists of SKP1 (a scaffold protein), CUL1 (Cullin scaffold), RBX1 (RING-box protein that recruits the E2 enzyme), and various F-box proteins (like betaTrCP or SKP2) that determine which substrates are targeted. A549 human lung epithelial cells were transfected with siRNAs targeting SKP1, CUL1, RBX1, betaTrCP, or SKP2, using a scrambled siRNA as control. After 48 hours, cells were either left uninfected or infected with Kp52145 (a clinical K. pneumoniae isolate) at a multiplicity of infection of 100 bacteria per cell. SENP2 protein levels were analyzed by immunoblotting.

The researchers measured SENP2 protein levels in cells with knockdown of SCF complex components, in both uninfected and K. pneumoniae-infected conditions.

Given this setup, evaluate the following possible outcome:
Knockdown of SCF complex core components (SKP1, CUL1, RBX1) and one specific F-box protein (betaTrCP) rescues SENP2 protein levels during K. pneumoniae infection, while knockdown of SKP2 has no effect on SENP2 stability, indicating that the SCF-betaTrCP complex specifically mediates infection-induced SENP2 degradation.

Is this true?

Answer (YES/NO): NO